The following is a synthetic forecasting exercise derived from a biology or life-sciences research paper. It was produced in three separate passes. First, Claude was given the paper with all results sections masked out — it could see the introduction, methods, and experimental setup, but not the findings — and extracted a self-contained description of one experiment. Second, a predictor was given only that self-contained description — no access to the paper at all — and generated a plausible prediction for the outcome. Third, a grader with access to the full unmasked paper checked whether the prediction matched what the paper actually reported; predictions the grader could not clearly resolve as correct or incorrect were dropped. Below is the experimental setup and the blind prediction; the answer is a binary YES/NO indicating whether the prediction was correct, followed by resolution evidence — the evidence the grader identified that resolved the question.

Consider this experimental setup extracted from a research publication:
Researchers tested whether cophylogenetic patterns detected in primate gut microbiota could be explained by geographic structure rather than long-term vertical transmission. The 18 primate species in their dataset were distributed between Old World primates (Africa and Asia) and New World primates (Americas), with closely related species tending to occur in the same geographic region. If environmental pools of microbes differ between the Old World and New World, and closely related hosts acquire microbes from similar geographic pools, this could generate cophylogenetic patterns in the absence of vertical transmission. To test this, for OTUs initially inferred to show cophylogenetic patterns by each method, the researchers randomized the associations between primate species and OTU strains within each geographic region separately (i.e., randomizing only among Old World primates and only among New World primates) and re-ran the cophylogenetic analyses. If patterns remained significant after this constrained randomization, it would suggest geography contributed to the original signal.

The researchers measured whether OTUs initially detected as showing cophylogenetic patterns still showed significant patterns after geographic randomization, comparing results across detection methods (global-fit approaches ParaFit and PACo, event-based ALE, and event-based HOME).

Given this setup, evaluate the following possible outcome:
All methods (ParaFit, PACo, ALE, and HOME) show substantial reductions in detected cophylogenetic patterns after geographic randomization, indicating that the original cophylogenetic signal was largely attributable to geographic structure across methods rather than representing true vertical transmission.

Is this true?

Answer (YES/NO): NO